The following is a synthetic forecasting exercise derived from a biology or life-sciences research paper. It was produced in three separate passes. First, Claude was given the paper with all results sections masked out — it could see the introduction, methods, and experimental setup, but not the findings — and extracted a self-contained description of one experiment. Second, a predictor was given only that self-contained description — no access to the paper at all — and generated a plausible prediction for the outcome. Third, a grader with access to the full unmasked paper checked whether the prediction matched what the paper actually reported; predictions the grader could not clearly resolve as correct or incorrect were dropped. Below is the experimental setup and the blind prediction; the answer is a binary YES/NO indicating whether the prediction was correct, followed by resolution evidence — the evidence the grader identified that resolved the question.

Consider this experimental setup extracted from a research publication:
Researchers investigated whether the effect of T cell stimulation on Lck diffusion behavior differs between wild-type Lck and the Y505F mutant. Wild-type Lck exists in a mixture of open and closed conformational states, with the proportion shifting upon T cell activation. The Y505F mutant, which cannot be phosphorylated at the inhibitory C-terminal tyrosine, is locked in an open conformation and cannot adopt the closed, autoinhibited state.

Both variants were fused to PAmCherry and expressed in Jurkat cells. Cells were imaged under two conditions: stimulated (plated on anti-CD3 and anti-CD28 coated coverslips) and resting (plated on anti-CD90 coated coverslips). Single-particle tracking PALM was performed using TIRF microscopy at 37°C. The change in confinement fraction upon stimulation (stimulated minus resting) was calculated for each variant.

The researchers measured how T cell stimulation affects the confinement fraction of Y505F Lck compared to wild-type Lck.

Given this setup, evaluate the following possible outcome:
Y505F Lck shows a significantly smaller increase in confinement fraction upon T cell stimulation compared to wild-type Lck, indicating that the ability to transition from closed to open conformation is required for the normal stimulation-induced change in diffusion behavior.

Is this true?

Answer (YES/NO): YES